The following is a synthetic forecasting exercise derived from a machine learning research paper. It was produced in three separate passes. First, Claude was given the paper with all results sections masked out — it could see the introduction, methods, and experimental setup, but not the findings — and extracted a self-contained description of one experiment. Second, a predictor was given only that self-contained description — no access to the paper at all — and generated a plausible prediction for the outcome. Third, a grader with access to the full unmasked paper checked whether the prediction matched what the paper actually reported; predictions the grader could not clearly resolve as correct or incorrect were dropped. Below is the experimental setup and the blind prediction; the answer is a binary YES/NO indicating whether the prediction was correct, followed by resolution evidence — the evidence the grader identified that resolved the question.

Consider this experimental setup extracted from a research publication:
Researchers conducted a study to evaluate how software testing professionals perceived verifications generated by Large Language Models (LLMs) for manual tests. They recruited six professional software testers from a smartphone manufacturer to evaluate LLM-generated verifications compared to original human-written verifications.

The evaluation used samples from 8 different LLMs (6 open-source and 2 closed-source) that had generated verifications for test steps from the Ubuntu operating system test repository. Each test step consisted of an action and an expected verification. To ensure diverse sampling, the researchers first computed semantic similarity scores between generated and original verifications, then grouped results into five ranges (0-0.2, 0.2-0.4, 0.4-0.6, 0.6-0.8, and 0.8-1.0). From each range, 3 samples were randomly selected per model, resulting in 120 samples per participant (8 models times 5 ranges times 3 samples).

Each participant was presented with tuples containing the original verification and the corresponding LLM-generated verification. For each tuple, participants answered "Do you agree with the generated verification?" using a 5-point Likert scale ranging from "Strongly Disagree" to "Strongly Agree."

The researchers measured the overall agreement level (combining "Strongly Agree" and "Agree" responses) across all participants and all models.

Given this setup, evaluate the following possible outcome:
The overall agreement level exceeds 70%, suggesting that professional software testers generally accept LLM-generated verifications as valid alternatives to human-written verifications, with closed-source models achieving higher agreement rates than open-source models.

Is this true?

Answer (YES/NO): NO